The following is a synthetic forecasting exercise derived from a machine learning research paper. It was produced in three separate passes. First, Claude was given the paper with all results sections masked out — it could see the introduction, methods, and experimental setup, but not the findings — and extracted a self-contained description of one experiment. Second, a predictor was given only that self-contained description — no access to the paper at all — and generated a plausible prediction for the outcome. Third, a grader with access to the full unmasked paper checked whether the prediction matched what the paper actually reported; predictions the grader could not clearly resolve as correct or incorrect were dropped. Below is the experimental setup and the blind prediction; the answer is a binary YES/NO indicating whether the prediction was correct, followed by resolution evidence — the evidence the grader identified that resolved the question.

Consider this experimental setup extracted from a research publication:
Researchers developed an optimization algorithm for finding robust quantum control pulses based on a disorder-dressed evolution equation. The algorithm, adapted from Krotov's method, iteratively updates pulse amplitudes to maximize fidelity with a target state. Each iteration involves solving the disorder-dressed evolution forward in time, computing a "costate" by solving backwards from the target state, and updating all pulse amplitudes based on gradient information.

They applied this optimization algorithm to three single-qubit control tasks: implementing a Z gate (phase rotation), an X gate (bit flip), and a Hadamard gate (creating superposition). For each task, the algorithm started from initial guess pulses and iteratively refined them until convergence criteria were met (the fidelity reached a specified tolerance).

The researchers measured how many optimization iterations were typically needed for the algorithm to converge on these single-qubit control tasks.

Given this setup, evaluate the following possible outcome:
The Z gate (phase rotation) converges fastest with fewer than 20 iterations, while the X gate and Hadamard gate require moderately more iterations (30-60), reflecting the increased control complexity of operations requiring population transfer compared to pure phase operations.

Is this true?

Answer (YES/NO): NO